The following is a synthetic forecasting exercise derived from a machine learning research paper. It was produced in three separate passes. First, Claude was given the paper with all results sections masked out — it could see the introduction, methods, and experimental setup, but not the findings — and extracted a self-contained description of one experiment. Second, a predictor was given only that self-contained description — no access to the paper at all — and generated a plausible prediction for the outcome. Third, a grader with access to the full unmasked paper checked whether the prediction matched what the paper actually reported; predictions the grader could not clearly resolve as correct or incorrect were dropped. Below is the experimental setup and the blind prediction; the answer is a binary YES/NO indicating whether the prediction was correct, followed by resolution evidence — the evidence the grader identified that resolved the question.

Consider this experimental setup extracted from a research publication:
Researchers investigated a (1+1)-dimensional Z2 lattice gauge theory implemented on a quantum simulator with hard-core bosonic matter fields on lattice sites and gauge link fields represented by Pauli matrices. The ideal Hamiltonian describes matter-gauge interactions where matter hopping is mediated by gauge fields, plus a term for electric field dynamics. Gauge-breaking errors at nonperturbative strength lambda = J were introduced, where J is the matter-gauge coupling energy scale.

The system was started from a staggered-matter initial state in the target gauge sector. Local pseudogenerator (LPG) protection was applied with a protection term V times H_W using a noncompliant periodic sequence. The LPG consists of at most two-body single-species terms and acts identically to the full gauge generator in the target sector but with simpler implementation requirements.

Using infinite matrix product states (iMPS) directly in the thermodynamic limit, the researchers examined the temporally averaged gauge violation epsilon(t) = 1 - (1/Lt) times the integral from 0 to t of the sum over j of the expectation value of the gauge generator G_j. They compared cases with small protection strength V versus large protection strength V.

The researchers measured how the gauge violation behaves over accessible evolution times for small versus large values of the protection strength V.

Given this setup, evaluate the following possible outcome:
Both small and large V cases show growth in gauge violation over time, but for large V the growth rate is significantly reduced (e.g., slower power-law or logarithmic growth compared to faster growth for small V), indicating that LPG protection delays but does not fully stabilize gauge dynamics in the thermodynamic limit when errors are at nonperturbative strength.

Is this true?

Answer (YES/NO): NO